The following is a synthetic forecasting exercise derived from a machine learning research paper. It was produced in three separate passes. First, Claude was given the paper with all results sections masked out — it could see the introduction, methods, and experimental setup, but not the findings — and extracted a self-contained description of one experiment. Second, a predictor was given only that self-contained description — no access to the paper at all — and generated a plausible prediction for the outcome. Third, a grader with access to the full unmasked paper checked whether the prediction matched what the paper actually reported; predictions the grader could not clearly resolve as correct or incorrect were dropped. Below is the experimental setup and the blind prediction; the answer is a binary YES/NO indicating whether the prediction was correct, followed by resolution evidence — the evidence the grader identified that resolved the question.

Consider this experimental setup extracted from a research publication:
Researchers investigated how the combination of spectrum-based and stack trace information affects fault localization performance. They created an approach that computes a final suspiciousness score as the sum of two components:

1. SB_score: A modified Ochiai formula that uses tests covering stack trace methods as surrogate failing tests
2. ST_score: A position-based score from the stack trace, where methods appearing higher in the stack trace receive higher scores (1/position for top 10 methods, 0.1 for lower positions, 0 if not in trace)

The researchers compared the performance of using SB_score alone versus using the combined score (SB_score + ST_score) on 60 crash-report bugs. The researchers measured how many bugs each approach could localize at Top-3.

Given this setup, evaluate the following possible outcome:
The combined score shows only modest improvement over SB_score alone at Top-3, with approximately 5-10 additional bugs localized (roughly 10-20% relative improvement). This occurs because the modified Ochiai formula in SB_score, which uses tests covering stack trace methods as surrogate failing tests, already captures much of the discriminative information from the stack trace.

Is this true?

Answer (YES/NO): NO